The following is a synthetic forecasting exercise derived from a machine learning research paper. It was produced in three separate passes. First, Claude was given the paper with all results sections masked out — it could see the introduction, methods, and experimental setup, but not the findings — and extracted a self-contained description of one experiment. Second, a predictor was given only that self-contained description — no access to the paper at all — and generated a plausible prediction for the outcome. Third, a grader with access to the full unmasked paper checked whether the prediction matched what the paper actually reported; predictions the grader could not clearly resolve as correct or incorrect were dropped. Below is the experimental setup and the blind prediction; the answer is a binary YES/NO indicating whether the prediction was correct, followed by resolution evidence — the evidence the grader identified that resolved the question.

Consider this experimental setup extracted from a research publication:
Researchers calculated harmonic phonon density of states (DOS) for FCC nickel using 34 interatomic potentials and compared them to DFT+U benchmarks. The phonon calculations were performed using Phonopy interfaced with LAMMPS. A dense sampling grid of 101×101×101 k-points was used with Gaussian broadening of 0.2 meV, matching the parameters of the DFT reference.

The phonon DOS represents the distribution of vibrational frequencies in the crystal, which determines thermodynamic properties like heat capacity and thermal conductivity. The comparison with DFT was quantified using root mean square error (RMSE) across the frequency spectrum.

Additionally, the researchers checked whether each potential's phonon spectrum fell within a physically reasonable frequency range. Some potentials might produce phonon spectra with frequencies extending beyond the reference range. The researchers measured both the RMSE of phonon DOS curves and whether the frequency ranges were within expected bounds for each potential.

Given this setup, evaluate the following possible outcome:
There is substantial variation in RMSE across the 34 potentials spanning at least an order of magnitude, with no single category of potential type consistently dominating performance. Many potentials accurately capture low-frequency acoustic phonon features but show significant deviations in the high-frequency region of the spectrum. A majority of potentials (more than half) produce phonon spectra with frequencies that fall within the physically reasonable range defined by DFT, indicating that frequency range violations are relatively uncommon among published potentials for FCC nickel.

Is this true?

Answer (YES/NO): NO